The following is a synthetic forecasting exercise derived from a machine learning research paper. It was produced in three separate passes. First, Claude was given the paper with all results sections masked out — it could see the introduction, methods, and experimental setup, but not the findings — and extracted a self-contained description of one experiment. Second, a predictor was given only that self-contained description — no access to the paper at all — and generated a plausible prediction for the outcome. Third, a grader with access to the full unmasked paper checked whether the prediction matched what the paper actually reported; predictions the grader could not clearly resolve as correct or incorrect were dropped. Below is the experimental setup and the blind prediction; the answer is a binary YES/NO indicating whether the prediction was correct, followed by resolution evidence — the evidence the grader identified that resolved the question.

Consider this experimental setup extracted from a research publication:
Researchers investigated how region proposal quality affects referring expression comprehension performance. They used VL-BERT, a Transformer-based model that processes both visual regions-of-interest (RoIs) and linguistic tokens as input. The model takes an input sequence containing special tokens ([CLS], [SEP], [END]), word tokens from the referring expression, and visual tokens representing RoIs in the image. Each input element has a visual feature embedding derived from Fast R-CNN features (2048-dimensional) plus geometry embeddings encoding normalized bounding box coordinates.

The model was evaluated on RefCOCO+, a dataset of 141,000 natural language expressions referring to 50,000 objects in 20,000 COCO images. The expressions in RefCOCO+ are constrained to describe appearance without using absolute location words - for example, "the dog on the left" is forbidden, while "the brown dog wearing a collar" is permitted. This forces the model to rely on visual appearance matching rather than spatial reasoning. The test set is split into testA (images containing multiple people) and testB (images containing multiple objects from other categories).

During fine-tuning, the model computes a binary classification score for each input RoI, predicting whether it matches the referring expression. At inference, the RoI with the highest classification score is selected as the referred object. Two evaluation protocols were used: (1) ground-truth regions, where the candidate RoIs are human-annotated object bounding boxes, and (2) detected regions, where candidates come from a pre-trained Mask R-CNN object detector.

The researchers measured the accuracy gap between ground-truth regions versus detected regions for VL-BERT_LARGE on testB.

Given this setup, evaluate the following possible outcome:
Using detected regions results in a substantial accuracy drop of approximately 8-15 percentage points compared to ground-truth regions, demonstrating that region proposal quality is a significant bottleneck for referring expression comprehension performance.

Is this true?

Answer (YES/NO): YES